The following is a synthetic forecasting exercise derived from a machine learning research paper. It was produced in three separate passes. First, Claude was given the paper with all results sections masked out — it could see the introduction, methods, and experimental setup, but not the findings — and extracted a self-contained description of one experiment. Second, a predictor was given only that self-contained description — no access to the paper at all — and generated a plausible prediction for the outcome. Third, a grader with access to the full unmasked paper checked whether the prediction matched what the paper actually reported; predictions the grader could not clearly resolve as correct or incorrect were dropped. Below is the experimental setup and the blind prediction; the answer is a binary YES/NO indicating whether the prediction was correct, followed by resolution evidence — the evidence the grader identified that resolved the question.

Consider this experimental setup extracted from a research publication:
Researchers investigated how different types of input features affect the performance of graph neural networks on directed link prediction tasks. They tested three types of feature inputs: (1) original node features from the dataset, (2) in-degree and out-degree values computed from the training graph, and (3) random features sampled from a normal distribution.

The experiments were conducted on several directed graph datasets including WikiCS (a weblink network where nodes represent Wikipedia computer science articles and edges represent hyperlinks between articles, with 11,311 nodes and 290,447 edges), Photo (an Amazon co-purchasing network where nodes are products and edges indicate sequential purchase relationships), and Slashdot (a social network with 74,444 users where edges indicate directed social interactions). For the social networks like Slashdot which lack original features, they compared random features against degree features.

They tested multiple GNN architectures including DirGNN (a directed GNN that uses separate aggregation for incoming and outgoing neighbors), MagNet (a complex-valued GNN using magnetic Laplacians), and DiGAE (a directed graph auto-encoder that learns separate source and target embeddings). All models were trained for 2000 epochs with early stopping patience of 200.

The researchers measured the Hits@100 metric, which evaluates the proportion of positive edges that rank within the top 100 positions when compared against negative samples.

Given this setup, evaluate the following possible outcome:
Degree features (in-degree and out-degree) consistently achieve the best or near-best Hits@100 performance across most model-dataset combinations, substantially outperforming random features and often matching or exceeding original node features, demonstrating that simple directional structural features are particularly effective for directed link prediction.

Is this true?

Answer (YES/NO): NO